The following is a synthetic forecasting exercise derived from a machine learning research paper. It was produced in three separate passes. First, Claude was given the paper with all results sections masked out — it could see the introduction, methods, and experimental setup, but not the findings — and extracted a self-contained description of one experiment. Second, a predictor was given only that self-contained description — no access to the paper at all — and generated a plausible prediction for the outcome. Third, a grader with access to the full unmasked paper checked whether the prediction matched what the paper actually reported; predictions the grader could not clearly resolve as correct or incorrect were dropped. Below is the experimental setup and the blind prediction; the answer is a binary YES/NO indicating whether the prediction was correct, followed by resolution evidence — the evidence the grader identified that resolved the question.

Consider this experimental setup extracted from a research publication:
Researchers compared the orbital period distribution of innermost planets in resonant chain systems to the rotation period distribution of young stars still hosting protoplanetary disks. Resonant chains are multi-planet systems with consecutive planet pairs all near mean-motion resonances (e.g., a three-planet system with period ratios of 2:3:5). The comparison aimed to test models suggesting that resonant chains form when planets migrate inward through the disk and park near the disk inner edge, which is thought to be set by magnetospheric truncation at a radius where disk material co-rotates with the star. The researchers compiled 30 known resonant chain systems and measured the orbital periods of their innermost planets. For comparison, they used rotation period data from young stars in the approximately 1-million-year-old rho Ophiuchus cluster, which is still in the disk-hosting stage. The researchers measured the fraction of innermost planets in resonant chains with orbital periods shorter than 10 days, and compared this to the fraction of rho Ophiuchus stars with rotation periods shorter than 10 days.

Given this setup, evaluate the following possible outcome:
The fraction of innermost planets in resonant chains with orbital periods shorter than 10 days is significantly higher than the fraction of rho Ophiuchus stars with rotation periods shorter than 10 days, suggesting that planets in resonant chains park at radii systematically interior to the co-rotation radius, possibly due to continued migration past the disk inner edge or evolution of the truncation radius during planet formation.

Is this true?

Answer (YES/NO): NO